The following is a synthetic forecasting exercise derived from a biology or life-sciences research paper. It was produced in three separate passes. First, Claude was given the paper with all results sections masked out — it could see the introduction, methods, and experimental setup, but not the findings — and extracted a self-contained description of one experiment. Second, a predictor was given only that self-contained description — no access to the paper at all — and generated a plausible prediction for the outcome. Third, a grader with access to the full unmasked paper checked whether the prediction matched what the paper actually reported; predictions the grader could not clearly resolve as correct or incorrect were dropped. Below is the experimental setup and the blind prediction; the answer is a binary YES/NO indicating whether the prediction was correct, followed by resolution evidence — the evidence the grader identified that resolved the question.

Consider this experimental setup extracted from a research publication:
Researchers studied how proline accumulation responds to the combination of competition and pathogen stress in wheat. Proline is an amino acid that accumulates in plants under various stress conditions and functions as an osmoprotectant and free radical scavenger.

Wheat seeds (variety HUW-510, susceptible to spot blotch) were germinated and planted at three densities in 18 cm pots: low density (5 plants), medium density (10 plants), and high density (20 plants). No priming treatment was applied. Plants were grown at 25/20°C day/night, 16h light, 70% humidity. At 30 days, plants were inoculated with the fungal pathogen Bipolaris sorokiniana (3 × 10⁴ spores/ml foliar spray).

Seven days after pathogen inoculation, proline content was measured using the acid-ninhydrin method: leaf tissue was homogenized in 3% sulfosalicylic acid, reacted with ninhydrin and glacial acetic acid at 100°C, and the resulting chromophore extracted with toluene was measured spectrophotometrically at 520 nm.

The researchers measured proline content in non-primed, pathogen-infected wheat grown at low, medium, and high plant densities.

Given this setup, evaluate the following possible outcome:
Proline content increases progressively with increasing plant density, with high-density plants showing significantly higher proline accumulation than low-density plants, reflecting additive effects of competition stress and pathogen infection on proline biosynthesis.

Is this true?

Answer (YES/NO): NO